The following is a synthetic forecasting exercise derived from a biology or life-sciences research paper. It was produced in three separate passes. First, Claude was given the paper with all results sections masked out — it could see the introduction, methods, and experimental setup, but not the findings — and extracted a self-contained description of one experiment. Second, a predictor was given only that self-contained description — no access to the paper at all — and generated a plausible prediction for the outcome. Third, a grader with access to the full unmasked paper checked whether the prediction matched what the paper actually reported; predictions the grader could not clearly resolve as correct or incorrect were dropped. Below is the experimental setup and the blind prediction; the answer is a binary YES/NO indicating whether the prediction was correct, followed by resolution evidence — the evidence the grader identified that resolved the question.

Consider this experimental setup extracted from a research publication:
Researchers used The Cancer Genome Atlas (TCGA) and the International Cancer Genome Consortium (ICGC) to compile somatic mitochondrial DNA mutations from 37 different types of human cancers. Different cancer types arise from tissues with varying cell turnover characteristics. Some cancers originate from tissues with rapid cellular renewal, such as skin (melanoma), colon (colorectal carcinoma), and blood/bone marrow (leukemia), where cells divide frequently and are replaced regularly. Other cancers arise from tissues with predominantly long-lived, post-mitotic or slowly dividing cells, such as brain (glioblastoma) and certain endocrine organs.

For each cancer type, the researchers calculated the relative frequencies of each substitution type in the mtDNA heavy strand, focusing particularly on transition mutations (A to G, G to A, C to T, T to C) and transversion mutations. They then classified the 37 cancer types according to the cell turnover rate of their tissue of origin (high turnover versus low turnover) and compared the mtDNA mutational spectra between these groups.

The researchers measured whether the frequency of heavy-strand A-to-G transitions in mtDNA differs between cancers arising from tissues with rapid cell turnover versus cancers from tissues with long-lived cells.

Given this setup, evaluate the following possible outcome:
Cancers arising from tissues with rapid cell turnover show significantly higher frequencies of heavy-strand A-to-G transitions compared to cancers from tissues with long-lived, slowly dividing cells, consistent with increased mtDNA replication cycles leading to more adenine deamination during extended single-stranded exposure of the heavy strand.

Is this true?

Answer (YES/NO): NO